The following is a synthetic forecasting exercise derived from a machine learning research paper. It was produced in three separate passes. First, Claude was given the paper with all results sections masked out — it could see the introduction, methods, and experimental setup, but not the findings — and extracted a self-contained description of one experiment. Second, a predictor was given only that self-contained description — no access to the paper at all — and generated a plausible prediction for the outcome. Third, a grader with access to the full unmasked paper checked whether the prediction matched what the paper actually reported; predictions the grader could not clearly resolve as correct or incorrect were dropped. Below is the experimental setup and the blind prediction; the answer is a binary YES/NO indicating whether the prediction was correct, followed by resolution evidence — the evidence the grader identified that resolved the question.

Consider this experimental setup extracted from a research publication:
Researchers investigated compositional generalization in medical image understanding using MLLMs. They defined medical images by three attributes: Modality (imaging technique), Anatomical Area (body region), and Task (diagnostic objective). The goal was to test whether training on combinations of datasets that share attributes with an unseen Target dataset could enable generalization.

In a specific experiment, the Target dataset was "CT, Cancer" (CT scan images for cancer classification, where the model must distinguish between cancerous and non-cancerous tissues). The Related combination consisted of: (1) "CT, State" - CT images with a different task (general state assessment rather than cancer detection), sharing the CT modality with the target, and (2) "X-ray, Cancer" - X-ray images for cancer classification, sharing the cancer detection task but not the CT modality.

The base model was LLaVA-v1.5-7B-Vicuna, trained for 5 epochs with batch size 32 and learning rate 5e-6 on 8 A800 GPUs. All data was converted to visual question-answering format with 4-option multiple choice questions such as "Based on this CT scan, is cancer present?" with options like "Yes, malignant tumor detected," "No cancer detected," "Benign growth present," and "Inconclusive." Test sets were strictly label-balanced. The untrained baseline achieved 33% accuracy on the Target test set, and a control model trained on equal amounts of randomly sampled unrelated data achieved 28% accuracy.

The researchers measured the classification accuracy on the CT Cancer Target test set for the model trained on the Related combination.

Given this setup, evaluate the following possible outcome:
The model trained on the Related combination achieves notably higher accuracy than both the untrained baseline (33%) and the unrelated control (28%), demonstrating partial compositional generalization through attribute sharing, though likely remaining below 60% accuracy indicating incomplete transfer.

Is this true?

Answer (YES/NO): NO